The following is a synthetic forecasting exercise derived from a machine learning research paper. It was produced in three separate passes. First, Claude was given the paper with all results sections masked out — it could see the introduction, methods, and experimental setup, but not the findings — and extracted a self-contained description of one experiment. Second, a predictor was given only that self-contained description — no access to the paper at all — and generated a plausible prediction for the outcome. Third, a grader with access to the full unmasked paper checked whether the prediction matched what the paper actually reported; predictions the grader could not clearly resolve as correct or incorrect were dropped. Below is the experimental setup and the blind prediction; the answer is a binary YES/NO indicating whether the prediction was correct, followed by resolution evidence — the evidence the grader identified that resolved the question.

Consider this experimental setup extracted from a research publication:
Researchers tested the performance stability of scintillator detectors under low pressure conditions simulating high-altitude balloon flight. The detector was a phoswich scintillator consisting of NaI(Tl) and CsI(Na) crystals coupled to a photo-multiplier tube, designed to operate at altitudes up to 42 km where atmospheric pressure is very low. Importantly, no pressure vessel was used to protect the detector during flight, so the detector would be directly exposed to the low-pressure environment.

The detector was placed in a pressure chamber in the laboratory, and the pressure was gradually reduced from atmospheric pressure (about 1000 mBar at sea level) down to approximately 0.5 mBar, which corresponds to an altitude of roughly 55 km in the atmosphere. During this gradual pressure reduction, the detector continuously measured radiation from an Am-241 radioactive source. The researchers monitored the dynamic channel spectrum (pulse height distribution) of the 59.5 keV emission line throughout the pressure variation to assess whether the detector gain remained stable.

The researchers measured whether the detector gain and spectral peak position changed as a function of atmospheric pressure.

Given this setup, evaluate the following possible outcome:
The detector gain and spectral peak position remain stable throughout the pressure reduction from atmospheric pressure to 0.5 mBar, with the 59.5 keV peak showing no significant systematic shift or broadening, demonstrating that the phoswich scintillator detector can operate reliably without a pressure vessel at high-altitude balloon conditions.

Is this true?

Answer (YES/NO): YES